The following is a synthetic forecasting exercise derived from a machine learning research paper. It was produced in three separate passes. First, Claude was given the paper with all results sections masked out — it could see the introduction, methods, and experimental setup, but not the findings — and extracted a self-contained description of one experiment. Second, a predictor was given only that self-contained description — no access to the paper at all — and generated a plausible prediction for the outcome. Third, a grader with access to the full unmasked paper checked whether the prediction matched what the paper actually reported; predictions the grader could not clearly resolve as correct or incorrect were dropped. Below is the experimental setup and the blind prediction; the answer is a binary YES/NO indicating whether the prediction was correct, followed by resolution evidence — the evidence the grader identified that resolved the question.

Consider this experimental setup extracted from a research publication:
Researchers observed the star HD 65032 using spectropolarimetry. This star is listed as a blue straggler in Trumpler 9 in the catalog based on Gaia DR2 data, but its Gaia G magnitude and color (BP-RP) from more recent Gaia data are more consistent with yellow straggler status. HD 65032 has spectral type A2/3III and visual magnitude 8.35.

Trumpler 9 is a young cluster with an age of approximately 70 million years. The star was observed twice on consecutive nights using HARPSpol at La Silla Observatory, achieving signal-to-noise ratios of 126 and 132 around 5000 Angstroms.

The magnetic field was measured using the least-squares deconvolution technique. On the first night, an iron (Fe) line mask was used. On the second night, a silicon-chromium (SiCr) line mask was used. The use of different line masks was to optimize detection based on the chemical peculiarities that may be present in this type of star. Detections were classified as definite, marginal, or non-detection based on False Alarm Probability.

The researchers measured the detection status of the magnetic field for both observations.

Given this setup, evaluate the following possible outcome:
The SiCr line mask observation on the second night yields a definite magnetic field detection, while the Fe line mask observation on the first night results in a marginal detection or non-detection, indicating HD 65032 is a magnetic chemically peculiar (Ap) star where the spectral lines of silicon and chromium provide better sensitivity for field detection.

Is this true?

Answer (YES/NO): YES